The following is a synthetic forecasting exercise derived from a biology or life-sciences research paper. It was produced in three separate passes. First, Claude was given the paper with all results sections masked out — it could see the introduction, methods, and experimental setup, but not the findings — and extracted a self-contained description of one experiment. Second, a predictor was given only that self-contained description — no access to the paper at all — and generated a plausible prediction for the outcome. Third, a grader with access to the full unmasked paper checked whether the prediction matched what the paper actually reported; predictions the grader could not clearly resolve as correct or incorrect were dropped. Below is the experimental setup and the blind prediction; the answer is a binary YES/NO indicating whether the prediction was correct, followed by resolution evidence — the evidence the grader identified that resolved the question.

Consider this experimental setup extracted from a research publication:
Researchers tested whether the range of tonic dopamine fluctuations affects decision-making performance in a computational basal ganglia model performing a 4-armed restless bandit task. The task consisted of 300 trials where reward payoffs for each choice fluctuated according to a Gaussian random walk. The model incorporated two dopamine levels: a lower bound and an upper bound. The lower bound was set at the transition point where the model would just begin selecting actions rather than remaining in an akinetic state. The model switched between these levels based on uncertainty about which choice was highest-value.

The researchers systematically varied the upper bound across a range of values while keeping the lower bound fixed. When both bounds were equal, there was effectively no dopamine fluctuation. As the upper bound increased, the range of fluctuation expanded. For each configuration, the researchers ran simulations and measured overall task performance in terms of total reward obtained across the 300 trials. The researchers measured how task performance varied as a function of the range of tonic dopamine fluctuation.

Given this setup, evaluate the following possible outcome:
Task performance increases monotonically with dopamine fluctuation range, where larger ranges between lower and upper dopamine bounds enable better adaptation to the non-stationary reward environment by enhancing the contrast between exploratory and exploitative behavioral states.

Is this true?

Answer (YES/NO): NO